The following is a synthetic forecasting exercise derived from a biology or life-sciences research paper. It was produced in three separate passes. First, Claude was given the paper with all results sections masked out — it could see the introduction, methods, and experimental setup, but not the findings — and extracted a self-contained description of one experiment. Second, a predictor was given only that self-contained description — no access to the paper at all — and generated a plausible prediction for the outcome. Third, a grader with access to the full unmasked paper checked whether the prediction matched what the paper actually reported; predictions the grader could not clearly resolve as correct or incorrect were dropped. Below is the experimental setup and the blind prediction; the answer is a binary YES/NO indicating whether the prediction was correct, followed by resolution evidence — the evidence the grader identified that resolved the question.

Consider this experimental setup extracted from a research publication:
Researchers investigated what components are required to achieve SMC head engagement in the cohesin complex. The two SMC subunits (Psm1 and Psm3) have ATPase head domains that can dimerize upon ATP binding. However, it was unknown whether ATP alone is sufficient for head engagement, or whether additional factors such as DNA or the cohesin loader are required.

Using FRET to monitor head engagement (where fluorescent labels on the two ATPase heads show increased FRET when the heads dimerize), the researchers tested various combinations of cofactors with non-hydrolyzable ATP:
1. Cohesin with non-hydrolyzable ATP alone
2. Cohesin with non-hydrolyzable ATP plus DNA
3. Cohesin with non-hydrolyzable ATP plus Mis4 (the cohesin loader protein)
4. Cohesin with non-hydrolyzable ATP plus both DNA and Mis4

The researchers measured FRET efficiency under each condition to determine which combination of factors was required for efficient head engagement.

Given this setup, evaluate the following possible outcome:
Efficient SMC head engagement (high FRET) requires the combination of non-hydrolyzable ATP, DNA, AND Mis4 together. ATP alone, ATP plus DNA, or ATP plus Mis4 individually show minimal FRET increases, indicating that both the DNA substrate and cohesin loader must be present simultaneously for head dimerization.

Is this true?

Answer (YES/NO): YES